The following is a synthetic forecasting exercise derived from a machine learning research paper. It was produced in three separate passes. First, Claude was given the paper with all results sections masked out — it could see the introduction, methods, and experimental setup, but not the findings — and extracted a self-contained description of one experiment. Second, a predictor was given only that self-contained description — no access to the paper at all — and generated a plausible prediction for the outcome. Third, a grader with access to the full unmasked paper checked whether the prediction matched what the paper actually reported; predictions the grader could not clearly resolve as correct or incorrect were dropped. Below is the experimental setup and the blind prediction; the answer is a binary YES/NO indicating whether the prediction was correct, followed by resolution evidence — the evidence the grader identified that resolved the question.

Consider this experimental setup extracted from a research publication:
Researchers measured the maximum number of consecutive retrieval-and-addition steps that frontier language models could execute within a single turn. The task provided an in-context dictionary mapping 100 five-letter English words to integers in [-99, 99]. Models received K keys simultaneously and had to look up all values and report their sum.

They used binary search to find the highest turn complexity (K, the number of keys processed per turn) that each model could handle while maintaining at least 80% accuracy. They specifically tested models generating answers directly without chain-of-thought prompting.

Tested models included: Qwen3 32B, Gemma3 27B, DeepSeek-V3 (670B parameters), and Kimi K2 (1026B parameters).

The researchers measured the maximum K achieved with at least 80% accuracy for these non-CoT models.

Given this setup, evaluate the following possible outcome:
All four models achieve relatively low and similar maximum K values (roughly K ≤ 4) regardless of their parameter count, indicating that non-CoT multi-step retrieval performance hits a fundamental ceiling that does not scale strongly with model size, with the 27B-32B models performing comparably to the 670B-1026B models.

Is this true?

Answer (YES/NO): NO